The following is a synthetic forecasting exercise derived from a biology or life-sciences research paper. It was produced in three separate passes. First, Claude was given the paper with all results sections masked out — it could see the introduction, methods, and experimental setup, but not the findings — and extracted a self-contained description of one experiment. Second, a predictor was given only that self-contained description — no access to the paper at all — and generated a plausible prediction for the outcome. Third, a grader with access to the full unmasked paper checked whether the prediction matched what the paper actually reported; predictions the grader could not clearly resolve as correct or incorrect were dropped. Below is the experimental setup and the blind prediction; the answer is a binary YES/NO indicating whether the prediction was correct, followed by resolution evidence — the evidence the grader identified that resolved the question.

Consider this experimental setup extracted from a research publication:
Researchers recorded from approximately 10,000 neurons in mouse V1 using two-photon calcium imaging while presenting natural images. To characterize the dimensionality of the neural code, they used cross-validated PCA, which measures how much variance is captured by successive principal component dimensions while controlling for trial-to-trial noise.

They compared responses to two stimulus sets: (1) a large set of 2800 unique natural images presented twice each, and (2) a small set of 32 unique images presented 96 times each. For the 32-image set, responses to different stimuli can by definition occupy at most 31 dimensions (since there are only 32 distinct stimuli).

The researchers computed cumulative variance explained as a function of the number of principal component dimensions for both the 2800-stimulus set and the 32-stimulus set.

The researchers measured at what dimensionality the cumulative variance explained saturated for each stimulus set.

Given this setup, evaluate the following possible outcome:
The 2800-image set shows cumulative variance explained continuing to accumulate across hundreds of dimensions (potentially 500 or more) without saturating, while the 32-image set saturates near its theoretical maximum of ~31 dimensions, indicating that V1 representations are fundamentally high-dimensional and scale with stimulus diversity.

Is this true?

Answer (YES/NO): YES